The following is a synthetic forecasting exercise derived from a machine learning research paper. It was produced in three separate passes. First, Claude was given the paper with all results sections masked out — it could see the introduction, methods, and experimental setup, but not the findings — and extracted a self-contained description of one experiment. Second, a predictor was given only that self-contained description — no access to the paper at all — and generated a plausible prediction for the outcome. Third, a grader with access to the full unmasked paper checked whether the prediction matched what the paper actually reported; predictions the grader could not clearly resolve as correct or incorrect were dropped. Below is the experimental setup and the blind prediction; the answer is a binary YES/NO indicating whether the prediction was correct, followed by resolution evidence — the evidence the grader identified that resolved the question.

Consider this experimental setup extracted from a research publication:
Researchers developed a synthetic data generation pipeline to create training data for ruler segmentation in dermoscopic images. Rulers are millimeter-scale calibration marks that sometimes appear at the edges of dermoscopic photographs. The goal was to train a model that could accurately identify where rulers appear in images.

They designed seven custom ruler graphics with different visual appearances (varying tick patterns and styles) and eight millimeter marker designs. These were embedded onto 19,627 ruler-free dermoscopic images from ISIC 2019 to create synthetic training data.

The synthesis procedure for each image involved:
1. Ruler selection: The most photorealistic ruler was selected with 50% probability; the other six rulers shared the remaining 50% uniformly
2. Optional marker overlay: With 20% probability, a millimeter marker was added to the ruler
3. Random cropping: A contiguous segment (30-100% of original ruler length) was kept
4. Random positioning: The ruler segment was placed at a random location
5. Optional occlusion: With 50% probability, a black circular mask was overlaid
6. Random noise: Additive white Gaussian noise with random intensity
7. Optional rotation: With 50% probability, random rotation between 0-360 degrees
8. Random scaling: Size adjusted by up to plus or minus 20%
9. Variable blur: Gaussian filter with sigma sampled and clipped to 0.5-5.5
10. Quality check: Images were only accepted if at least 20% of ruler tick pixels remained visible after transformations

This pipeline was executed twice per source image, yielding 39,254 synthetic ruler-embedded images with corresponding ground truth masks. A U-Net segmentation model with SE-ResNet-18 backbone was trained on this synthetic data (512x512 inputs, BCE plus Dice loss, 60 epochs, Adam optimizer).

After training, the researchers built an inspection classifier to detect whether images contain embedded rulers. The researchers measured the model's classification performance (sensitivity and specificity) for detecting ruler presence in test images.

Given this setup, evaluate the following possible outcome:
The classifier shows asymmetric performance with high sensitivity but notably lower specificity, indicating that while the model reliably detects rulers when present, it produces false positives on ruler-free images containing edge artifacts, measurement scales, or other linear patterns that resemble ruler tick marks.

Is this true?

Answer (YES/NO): NO